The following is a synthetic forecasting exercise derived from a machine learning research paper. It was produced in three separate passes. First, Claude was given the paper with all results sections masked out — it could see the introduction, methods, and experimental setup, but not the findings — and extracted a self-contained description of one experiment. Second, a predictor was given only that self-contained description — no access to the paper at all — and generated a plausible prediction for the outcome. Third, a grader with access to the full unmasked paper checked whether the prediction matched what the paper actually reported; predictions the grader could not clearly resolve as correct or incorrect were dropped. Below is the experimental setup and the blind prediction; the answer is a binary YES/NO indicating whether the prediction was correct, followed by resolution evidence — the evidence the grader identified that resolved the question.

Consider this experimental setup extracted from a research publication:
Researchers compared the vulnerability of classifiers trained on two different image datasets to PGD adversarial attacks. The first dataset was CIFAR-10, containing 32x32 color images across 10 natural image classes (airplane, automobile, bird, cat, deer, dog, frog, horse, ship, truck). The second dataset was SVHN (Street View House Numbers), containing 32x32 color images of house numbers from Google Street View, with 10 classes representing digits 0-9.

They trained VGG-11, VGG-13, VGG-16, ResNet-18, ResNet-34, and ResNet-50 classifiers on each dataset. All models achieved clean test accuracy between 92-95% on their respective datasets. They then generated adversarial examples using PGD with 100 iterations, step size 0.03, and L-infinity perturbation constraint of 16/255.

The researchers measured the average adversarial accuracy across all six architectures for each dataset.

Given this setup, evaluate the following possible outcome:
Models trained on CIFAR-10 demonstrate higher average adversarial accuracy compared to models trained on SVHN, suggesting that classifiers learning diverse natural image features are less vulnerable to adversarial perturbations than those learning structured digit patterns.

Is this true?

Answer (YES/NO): YES